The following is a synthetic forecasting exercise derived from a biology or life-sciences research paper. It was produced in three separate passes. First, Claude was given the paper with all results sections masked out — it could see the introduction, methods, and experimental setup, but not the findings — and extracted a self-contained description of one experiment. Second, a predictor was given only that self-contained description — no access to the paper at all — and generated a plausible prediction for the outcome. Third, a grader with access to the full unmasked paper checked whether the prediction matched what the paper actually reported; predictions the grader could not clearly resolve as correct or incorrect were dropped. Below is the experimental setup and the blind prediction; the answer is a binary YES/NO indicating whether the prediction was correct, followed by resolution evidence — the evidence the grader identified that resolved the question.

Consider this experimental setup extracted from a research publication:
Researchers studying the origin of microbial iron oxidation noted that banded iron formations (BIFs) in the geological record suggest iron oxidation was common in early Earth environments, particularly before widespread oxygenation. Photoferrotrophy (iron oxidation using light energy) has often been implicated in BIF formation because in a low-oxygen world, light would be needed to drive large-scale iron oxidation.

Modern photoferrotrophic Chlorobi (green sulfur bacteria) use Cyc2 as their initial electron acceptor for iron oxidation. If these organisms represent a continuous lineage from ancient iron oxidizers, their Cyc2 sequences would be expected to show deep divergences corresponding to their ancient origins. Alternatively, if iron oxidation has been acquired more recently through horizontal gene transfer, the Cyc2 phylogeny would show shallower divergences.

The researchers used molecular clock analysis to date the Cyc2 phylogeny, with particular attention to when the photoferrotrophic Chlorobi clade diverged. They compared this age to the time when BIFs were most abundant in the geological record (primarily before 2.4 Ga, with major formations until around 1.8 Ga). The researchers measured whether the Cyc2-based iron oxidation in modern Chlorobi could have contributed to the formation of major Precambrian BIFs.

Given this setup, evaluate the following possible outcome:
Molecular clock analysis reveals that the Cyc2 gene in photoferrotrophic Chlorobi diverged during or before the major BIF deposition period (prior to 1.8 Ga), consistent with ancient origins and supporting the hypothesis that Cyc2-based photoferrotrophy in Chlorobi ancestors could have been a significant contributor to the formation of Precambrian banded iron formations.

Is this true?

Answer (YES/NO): NO